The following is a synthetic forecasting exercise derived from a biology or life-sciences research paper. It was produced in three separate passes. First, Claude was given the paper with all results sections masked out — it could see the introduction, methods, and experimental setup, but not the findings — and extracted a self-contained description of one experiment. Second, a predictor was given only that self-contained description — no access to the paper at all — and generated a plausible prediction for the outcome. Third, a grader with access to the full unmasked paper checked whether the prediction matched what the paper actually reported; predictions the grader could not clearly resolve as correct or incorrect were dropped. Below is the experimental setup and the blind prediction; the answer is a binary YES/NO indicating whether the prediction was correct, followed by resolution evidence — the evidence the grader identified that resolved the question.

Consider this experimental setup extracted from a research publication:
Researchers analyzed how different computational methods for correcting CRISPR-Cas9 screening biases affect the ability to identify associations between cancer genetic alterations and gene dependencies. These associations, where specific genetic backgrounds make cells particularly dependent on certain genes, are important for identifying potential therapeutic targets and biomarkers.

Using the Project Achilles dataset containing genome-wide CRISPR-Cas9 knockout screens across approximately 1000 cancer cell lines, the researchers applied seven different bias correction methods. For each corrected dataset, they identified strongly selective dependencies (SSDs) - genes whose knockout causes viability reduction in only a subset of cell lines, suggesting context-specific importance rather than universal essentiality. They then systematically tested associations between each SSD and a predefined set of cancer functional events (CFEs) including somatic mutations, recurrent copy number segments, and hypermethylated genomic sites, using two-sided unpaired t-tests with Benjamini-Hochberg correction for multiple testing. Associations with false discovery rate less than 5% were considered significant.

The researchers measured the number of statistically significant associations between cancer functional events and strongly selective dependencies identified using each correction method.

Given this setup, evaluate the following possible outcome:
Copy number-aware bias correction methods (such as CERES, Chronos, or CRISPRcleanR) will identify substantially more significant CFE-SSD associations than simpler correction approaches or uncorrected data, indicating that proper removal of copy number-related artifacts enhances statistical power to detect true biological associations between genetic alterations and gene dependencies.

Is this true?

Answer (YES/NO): NO